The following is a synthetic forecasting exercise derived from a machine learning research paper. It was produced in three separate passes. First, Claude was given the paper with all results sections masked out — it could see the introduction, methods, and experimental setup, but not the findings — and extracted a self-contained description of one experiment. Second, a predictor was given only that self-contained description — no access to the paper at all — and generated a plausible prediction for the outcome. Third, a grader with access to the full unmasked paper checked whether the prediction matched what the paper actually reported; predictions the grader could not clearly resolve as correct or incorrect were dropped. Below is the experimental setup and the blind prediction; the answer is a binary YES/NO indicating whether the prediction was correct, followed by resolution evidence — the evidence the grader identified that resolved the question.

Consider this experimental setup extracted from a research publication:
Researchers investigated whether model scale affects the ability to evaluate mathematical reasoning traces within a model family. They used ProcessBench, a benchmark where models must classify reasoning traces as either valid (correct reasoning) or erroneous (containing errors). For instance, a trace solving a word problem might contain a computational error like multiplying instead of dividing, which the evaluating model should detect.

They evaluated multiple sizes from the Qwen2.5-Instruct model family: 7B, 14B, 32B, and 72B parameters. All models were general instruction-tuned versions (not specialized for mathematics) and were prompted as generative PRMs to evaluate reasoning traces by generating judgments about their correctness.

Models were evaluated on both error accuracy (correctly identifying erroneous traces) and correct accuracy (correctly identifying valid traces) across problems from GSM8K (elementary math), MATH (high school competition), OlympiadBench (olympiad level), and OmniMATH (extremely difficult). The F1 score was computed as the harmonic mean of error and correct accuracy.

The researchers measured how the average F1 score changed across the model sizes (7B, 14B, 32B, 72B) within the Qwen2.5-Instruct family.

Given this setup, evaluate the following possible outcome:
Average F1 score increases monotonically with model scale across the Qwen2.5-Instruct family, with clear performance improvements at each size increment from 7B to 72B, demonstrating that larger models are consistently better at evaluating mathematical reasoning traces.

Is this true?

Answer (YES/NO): NO